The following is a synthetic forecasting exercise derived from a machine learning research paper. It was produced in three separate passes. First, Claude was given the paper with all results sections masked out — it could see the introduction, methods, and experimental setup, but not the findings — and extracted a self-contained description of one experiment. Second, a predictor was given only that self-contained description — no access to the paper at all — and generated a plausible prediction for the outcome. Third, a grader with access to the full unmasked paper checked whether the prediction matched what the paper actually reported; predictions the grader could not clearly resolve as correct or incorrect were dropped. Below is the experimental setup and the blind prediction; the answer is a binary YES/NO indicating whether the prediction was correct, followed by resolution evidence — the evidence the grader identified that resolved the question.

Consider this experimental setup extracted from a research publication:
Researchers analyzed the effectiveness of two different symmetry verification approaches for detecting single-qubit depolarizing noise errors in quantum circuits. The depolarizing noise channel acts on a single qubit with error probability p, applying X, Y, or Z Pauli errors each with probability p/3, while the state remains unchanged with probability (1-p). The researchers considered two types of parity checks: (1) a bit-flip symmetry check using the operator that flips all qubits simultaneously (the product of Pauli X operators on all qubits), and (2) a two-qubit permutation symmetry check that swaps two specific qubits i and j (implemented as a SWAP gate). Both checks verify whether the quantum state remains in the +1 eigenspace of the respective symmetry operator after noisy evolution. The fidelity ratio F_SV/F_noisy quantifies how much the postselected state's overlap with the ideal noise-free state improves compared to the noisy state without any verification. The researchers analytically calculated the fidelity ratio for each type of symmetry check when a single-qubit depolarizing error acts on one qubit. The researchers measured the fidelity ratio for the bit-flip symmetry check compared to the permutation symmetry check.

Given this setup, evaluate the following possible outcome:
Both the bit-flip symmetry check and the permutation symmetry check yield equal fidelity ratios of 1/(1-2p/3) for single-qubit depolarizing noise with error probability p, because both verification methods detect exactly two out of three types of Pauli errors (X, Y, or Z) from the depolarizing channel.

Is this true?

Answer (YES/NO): NO